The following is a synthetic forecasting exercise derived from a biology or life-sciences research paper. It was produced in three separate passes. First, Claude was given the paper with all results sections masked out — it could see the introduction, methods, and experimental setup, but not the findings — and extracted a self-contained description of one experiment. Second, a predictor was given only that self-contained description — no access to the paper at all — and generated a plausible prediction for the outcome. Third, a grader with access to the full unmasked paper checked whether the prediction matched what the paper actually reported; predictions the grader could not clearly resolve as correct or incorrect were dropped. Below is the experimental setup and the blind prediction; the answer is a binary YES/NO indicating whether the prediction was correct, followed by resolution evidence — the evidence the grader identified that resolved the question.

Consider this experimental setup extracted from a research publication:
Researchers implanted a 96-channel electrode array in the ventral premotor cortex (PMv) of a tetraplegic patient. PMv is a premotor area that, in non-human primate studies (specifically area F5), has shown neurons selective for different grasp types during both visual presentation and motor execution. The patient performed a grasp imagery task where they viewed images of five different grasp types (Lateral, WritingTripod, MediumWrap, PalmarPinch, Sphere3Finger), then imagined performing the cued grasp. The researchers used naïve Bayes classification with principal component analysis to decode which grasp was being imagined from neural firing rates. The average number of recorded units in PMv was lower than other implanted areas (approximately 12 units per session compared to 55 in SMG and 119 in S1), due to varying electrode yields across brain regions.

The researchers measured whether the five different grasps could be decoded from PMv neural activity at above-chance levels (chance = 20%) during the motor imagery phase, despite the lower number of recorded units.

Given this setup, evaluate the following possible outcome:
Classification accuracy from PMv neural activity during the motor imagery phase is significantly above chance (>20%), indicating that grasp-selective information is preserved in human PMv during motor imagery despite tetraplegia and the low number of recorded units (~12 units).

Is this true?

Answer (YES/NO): YES